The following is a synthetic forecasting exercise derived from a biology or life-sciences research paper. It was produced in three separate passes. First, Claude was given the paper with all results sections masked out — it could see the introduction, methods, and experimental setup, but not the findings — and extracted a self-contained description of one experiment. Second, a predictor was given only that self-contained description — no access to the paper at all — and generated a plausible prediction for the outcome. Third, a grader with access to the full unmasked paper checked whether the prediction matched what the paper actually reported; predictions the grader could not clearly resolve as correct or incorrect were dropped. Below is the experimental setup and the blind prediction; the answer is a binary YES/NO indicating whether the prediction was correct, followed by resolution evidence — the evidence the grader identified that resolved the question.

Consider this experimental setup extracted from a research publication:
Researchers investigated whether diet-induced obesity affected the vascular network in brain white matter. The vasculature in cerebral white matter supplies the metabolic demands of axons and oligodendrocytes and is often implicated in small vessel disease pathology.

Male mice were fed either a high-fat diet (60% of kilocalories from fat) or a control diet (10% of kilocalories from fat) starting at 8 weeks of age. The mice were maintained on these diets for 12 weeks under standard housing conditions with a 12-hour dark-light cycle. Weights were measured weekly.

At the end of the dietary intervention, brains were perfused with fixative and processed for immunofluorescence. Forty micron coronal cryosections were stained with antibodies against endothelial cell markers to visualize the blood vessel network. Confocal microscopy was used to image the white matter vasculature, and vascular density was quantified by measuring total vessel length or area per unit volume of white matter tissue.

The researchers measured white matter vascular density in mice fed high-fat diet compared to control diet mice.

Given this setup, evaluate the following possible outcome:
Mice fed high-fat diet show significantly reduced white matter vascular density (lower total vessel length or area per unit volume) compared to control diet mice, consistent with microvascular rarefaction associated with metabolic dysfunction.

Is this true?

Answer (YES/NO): YES